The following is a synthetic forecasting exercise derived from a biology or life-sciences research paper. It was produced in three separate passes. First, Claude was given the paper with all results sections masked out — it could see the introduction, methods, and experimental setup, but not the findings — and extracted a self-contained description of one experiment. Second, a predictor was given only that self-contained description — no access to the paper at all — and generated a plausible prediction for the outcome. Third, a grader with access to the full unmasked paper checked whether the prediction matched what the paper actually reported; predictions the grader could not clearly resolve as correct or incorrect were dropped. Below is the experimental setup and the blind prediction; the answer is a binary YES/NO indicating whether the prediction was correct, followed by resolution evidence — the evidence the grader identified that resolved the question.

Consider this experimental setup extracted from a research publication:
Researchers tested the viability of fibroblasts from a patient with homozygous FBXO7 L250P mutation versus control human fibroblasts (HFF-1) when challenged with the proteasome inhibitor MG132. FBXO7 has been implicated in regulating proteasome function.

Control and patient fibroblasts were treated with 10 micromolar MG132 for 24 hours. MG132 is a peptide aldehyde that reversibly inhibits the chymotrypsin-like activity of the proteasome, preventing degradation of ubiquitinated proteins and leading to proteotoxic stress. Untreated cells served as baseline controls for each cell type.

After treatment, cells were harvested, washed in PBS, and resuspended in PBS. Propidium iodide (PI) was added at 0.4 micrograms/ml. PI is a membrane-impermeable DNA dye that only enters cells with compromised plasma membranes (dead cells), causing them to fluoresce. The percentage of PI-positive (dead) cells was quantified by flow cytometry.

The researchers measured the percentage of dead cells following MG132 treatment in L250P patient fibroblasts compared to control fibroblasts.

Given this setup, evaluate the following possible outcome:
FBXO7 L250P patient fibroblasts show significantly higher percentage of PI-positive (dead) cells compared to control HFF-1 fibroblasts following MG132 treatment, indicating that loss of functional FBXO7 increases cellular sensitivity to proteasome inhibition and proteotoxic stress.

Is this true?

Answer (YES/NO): YES